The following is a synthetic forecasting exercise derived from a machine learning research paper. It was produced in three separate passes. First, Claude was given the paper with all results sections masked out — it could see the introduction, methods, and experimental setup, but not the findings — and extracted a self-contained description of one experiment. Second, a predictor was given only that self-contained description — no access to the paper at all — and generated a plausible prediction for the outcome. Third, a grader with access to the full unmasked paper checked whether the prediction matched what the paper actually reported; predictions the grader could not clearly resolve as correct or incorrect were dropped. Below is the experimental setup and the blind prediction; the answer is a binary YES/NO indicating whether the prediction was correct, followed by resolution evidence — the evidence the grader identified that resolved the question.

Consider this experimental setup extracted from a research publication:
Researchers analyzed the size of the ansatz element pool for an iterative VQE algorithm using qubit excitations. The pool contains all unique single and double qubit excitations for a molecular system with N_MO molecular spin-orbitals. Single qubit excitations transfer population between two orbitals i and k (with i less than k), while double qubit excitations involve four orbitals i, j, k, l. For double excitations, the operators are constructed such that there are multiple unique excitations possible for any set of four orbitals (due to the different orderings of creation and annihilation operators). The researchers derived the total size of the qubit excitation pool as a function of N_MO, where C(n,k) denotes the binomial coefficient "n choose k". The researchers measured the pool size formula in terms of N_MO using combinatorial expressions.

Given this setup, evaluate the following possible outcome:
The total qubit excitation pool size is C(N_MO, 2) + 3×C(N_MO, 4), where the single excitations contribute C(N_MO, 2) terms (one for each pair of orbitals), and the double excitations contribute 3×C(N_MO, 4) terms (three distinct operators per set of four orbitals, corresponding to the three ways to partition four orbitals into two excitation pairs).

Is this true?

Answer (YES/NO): YES